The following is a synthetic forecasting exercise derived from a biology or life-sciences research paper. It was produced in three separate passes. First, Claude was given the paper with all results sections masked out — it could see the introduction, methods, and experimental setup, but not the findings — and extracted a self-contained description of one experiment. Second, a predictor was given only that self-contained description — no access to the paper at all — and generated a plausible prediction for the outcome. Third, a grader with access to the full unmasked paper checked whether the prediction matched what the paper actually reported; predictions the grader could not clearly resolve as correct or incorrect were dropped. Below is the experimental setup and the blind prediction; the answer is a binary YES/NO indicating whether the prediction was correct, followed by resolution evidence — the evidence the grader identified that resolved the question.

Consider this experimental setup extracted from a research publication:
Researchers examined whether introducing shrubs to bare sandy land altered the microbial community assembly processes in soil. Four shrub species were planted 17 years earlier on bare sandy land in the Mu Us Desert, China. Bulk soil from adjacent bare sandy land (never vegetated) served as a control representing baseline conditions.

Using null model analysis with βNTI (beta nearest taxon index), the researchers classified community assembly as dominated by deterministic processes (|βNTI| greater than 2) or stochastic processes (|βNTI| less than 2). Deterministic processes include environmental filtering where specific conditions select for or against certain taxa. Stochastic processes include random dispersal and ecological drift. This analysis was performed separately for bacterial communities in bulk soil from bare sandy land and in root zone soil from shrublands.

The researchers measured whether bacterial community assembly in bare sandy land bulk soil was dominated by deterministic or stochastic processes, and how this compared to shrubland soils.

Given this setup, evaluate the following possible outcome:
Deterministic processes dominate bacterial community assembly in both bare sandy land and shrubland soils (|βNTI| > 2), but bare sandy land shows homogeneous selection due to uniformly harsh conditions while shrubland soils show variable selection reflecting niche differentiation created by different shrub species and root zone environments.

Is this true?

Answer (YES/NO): NO